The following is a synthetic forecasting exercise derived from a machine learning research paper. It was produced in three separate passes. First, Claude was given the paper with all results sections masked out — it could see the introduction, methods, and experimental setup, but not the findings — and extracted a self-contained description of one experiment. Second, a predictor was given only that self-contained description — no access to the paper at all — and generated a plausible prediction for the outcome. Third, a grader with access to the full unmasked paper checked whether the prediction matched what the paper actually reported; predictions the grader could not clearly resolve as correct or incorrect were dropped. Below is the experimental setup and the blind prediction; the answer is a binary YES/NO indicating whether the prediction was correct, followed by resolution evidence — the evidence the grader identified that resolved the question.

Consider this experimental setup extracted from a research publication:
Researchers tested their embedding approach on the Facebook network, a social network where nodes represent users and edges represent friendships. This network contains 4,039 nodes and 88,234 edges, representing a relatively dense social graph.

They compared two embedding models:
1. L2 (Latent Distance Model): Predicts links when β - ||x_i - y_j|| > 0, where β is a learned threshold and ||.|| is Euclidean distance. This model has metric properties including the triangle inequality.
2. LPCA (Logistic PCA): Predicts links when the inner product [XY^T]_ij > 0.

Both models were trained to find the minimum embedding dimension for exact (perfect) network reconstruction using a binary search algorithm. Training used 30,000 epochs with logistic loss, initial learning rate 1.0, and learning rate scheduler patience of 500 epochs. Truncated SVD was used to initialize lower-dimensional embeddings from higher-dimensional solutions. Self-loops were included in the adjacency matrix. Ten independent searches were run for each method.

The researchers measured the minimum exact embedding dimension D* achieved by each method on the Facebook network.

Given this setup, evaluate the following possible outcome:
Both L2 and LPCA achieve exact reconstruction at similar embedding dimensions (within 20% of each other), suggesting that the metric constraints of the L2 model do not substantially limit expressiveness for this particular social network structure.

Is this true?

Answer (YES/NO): YES